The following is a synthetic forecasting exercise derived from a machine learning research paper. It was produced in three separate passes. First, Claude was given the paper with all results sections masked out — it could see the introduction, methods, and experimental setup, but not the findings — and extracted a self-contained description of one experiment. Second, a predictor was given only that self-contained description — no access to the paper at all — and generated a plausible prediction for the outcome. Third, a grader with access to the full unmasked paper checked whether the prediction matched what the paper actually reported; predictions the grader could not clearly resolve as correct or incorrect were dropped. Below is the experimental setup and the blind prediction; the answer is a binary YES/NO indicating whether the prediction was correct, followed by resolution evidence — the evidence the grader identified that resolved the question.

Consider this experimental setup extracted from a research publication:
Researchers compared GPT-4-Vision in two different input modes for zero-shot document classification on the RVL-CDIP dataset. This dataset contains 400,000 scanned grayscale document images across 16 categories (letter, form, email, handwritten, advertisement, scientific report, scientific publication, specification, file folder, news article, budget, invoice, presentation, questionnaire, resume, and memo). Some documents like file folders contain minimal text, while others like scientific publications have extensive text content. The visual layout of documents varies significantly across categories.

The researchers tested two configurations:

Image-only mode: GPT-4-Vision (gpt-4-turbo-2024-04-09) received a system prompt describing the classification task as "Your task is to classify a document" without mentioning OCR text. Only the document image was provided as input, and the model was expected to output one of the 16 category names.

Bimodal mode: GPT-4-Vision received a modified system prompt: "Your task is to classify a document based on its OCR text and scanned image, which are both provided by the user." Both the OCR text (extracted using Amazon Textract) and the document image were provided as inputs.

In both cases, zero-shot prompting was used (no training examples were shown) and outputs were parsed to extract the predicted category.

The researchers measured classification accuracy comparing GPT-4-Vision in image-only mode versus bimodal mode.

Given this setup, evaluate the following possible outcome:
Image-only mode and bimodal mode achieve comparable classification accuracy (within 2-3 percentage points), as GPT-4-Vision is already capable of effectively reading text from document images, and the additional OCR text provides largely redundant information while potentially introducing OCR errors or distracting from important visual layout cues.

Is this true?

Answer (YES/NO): YES